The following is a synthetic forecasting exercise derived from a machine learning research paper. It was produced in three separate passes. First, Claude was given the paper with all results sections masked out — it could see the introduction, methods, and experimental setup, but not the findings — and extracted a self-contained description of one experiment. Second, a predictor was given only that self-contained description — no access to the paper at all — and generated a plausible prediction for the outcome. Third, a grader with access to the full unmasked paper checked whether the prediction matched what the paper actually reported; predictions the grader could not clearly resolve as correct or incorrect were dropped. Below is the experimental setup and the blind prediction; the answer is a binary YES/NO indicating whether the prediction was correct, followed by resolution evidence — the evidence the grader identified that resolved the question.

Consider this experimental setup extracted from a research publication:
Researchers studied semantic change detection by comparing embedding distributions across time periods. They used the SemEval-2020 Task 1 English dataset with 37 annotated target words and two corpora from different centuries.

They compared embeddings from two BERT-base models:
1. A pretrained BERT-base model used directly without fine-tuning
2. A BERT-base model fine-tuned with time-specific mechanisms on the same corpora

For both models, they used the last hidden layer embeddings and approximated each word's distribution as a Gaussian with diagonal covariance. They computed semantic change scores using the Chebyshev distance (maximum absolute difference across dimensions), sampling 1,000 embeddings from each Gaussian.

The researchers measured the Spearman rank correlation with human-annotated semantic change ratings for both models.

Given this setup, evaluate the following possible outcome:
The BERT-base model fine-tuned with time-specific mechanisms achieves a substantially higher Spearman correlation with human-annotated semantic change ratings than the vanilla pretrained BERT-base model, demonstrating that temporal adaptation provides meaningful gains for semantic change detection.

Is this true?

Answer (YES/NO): YES